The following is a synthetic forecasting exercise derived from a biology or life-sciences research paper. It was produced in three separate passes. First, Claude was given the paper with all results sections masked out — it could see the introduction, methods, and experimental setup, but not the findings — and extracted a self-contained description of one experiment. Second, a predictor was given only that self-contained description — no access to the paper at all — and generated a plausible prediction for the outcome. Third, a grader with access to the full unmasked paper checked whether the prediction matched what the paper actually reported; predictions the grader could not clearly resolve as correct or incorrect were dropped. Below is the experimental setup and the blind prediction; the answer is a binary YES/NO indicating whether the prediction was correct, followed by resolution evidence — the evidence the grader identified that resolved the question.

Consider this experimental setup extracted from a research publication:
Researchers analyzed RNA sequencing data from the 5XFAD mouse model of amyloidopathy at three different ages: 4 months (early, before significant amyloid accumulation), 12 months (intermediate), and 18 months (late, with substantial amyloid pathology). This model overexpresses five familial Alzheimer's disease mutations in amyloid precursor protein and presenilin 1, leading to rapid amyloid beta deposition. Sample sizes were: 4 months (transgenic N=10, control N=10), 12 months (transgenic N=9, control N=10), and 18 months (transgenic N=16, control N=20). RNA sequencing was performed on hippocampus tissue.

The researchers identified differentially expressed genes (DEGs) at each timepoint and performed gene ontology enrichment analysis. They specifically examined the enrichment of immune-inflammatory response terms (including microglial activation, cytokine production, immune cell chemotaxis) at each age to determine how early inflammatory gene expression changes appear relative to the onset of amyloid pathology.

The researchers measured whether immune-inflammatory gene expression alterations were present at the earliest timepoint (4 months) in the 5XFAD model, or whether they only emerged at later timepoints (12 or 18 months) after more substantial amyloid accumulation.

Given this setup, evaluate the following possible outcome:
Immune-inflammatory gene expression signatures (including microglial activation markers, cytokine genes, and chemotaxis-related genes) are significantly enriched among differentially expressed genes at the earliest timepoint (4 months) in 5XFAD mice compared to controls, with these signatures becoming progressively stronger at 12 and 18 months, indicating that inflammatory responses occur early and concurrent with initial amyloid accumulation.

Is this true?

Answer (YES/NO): NO